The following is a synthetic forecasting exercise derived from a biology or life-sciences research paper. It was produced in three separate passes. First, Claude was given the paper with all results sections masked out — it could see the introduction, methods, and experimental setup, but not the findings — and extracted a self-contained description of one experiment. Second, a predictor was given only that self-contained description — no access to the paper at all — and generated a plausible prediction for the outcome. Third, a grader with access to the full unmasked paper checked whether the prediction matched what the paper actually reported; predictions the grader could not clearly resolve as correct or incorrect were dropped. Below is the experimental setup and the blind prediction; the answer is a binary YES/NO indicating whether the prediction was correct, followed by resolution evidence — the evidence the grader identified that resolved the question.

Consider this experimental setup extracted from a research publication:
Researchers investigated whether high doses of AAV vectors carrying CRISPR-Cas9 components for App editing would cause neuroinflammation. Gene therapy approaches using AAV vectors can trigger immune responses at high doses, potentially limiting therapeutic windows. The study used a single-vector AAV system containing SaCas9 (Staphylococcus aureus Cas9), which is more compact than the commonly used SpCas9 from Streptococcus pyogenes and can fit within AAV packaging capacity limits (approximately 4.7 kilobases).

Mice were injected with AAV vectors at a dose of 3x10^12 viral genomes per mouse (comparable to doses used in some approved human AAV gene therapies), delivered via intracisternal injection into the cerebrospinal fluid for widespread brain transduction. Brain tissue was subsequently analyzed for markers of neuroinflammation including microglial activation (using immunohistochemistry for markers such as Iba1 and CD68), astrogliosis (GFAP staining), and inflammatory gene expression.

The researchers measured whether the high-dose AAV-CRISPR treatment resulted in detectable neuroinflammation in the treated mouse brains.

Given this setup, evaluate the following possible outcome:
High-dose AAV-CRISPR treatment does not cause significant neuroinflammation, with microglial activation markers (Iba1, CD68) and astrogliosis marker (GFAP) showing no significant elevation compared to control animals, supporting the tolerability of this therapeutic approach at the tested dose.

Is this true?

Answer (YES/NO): NO